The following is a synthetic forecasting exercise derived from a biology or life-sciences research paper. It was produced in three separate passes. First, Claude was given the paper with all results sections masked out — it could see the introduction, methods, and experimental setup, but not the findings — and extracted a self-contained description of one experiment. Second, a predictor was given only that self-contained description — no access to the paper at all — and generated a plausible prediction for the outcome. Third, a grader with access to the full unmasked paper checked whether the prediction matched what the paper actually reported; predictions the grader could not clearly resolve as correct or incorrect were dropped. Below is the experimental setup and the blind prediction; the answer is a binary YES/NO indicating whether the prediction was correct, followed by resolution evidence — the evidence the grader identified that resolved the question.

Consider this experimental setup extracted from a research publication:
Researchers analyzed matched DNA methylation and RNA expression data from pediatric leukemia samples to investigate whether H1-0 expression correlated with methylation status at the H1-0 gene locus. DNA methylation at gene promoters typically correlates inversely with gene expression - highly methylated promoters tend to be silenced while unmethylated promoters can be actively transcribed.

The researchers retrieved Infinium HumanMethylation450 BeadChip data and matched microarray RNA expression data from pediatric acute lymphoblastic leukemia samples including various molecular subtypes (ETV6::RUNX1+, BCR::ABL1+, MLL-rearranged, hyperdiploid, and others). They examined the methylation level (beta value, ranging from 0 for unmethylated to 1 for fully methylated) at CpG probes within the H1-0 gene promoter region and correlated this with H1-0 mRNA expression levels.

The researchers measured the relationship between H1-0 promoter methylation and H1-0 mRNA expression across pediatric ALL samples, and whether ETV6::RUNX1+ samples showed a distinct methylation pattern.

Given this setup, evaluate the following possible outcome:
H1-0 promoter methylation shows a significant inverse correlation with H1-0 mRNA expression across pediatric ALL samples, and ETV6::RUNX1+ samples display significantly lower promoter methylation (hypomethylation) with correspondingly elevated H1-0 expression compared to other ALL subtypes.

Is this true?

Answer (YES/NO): YES